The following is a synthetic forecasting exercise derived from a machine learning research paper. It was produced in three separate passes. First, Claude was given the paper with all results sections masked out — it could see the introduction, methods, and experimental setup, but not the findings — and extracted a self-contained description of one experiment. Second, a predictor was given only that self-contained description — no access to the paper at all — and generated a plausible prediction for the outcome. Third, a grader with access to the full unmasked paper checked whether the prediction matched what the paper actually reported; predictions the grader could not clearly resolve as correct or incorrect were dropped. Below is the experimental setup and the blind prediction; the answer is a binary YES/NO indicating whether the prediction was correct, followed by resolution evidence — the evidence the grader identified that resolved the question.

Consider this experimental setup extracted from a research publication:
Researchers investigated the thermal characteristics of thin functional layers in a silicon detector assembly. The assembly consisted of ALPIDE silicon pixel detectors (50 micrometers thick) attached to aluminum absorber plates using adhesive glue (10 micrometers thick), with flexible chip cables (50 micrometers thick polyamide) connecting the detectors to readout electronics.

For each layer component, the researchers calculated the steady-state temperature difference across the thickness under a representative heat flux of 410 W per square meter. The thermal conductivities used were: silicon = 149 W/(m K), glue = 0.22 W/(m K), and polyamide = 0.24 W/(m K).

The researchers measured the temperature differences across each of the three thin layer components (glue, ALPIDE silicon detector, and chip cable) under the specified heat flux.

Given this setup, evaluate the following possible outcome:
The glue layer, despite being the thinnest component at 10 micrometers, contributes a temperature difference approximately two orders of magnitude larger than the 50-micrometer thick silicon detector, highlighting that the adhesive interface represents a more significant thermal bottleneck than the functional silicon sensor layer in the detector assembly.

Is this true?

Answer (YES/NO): YES